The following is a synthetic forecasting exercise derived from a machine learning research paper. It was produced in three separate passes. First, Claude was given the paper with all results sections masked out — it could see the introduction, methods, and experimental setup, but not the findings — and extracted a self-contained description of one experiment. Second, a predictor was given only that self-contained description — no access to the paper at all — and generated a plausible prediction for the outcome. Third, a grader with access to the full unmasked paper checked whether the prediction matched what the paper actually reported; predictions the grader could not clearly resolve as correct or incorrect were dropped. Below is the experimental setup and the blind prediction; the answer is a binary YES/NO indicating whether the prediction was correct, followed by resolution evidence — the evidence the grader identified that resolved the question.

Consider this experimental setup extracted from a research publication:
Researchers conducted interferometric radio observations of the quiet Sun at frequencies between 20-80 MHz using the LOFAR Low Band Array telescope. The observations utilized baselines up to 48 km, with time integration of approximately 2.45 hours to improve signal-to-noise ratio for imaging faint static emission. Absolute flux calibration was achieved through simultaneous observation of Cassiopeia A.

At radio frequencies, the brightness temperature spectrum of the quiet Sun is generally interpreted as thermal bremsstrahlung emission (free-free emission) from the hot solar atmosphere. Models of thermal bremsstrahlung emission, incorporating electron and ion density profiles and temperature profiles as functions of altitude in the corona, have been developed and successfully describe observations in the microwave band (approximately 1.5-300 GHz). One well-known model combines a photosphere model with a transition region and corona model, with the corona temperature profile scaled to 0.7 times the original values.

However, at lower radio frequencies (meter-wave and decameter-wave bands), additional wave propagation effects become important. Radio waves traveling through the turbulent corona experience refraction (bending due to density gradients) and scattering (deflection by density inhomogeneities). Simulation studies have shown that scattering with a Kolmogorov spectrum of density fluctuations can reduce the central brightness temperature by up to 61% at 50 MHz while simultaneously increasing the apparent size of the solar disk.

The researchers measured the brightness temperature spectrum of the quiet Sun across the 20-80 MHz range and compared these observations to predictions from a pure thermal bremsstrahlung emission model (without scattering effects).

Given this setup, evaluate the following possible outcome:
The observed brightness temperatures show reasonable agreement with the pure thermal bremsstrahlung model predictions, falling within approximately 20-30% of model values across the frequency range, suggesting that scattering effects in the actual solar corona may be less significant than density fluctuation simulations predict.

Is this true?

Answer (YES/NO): NO